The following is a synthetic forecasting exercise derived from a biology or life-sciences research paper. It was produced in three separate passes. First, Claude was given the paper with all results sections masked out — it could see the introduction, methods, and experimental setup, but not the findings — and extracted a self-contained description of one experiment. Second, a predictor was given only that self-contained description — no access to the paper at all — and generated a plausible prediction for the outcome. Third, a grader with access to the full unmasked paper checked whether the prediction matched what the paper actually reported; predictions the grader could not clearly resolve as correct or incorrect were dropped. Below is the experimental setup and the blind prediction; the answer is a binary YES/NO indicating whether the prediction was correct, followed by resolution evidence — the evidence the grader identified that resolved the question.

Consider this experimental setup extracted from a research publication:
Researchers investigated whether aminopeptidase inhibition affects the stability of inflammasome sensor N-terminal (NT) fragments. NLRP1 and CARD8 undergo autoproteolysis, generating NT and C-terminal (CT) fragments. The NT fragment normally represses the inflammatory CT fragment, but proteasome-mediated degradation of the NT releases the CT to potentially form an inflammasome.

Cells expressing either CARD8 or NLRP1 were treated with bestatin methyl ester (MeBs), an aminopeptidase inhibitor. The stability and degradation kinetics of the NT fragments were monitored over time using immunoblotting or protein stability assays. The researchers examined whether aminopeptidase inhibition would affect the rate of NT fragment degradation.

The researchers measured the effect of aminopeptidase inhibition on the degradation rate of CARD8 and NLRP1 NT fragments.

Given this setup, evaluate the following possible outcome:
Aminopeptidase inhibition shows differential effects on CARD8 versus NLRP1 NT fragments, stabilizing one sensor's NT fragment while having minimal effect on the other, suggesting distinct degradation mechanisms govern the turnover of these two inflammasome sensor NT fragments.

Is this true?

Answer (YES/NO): NO